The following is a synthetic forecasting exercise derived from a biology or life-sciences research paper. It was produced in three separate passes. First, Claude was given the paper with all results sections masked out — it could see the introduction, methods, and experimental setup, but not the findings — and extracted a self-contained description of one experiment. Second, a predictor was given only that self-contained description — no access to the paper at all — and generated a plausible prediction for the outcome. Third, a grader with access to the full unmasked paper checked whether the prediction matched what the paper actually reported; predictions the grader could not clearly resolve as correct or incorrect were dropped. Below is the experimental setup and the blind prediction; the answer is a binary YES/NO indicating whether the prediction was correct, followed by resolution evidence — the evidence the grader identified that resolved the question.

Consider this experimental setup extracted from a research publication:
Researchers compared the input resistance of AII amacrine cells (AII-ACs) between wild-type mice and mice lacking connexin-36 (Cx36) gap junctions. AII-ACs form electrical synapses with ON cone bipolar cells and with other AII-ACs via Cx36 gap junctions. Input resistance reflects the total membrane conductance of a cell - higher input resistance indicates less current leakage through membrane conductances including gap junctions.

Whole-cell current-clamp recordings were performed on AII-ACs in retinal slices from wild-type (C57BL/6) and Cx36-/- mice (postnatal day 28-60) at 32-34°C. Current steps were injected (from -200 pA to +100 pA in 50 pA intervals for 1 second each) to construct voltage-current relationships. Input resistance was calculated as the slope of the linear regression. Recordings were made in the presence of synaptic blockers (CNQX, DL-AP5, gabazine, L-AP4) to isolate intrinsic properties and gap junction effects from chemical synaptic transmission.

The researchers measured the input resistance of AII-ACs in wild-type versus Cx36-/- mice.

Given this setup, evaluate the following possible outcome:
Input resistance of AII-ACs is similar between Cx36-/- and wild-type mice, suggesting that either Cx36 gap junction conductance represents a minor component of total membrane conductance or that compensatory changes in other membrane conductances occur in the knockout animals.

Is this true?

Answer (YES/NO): NO